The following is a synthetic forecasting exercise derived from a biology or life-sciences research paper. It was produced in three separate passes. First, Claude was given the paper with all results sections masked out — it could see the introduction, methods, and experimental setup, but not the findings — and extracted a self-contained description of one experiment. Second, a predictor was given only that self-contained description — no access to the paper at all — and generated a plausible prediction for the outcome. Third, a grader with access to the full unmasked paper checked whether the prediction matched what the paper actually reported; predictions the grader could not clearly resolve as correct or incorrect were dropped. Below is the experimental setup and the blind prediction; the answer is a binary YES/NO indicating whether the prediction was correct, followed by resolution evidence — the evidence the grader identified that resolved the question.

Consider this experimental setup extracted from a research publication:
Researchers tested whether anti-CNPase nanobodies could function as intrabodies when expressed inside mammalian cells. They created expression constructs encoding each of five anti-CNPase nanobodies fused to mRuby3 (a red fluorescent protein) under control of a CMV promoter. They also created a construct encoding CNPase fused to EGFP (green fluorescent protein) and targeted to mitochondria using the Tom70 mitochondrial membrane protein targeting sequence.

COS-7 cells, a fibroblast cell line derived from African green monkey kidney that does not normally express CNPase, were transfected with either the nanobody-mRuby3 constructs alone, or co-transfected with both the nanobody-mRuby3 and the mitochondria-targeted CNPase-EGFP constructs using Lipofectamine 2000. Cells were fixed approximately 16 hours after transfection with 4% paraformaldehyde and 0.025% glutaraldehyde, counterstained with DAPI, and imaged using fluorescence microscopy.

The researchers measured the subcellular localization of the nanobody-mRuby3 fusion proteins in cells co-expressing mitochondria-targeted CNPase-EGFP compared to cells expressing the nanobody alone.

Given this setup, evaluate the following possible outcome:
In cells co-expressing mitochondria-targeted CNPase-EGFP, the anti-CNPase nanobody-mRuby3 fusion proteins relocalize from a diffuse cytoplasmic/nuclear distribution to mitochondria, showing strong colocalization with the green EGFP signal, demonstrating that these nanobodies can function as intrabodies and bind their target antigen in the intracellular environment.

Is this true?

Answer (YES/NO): YES